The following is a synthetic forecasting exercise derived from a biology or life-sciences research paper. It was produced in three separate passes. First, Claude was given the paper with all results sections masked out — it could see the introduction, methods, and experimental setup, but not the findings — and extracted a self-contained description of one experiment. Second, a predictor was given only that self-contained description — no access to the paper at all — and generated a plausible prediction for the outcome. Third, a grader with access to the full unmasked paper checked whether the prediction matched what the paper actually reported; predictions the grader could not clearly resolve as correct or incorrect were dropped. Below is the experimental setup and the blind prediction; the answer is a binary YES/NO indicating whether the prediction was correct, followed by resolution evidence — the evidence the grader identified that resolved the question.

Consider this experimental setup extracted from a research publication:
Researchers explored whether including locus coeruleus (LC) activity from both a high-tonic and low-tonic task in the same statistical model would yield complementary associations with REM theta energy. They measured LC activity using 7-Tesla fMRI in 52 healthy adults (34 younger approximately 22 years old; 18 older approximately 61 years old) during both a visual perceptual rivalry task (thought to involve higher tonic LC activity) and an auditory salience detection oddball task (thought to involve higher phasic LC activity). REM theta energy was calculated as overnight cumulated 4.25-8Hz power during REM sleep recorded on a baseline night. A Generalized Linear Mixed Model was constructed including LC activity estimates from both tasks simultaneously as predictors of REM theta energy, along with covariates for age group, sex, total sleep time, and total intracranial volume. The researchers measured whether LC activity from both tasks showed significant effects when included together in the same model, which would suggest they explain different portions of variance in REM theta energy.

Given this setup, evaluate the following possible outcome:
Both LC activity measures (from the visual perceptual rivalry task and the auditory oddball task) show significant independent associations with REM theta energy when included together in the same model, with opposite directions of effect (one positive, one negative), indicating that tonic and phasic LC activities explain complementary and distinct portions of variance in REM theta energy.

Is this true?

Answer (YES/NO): NO